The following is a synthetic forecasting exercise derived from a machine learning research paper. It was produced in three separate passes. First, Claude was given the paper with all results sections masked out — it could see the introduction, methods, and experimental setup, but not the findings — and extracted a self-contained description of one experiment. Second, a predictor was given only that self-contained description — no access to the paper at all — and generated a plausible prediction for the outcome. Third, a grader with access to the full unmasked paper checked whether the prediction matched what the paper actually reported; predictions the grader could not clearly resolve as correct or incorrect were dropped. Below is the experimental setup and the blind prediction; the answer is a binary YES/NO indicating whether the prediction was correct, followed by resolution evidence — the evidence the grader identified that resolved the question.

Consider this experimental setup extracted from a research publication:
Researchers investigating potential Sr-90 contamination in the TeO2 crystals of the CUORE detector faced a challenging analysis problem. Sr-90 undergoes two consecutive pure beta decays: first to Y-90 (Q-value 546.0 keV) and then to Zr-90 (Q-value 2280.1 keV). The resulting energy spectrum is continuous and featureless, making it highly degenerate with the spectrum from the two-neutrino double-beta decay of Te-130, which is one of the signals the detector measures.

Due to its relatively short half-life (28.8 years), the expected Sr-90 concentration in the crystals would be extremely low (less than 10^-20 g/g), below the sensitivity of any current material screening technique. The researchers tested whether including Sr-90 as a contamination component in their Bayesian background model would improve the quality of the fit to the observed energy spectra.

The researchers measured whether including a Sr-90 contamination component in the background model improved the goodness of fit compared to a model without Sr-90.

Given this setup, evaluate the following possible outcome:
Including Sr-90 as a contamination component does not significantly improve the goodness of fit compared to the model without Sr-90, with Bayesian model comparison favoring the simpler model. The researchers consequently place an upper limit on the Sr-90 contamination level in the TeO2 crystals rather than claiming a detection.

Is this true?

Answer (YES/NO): NO